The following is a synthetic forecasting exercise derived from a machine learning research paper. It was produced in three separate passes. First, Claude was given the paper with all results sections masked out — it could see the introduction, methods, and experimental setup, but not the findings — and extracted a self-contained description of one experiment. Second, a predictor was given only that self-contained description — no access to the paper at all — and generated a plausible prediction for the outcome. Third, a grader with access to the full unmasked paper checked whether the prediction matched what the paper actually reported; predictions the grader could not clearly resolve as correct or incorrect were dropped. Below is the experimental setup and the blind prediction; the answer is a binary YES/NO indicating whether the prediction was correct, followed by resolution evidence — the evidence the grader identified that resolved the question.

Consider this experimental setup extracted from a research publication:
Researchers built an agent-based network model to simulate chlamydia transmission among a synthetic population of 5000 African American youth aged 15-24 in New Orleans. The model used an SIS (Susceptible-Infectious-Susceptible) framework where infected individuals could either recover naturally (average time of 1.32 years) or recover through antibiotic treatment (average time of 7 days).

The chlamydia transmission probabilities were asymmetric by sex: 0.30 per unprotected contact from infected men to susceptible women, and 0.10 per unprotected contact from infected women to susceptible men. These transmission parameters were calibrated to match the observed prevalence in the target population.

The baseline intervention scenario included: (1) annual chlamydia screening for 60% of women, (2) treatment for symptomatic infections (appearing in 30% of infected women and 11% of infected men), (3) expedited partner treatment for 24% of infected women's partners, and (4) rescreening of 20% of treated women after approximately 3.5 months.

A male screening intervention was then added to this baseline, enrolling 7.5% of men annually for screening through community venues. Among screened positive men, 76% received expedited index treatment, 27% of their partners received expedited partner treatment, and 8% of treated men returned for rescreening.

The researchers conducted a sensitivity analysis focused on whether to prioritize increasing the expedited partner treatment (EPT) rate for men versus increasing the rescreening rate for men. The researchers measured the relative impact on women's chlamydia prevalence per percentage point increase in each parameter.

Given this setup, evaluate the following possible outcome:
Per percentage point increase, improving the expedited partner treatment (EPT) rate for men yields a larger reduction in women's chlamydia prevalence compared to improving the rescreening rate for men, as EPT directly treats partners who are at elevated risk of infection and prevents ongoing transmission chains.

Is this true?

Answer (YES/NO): YES